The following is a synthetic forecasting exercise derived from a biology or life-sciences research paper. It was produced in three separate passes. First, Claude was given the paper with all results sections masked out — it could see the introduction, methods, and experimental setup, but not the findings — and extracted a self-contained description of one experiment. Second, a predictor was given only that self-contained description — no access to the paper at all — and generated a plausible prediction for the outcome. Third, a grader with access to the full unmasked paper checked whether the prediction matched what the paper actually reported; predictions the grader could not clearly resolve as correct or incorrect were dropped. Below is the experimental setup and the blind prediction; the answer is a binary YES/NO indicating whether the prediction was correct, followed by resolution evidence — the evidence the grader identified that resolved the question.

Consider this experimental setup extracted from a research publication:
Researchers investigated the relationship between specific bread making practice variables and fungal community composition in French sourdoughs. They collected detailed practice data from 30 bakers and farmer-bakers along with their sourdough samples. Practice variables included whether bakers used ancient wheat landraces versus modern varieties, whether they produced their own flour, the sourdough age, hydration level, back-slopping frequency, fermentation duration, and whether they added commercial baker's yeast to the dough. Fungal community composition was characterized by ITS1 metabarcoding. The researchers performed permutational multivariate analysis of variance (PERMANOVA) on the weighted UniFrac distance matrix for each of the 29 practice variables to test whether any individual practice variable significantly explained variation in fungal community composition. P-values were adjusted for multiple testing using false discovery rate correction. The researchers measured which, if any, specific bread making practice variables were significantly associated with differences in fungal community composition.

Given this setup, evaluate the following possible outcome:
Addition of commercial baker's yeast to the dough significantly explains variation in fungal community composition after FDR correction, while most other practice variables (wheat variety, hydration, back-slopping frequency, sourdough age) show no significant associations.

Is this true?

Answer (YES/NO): NO